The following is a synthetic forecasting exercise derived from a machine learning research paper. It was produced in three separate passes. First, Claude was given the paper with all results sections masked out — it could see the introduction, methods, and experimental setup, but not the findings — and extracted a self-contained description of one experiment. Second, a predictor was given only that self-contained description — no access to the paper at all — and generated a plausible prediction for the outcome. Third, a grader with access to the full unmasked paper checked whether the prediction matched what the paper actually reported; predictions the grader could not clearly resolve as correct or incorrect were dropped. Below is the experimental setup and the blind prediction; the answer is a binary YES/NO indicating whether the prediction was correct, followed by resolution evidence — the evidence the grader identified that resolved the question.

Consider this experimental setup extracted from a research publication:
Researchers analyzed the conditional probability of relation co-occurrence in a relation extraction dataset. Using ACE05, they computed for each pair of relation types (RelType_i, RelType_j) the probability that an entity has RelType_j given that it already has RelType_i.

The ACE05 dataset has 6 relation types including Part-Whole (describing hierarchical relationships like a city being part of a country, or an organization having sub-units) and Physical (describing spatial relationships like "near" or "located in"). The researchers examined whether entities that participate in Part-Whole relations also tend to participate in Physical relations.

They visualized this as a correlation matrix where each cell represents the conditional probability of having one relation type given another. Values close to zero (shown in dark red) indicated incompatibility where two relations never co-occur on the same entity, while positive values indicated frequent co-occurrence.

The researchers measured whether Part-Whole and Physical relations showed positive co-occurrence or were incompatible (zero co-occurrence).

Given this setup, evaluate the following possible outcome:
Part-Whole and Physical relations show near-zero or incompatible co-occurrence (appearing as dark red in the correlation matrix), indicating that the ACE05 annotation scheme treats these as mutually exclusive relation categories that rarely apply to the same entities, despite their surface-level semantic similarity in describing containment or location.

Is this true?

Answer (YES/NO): NO